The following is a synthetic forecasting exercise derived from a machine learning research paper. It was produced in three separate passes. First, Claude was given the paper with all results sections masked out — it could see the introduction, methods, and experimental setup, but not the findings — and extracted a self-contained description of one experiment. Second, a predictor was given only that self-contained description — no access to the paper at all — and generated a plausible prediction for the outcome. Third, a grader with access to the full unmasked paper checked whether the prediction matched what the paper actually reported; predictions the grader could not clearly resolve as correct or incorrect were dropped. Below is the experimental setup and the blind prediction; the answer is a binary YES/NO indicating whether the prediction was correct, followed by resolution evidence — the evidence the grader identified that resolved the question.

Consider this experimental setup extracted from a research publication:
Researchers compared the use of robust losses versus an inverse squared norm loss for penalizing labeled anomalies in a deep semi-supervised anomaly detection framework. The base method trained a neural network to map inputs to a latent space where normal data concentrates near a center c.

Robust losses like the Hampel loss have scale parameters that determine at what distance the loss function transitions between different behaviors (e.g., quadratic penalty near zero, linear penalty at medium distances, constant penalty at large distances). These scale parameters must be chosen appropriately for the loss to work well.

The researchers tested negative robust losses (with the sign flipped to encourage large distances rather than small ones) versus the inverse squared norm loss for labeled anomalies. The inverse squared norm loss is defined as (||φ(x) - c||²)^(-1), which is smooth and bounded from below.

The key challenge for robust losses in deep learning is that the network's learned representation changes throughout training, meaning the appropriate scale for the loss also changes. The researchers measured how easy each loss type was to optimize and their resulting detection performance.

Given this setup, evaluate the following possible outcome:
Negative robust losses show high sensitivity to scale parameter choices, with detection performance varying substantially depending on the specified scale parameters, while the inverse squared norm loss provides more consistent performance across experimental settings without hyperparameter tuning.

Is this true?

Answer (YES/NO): NO